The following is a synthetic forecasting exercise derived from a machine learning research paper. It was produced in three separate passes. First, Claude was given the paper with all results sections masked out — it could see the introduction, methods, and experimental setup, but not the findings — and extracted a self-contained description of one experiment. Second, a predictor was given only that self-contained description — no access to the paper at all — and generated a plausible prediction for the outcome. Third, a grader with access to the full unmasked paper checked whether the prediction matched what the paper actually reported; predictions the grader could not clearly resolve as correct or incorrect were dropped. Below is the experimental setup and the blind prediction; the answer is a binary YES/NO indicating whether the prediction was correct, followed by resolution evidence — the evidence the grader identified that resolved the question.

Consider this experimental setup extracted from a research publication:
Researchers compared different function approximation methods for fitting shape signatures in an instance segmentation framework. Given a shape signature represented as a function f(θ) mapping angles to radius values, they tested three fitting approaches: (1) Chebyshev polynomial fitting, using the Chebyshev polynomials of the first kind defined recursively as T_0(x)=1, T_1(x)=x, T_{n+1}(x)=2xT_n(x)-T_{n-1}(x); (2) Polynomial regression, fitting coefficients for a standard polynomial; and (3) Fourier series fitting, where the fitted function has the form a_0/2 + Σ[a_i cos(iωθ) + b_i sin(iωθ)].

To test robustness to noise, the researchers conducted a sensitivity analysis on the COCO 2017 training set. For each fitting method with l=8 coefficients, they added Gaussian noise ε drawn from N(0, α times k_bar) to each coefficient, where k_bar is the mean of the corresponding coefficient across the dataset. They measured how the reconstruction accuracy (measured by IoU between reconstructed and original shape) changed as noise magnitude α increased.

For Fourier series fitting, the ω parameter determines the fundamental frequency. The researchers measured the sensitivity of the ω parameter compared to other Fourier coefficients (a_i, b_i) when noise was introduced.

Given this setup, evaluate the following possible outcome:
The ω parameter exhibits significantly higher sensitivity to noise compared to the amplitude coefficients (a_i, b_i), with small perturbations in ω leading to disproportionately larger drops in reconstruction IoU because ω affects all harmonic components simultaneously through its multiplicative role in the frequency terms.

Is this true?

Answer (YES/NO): YES